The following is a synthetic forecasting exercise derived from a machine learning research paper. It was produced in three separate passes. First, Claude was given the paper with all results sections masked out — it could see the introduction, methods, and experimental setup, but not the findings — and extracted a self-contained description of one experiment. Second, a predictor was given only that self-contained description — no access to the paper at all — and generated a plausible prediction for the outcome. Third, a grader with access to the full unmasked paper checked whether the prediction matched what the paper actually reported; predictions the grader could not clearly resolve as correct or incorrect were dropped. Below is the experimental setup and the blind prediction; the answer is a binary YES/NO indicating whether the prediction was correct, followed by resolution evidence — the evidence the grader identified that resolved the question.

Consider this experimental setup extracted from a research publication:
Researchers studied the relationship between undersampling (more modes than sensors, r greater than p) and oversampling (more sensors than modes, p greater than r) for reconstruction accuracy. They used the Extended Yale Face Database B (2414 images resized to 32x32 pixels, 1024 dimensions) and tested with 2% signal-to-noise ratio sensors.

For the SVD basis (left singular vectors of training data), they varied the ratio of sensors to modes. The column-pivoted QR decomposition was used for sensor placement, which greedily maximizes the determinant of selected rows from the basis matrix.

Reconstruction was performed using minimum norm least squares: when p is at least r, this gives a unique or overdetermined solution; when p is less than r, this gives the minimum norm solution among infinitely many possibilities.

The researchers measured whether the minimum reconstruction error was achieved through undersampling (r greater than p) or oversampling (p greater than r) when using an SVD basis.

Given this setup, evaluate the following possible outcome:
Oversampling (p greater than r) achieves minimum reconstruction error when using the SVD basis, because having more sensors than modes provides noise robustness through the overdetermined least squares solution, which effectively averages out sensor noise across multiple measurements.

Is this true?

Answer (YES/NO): YES